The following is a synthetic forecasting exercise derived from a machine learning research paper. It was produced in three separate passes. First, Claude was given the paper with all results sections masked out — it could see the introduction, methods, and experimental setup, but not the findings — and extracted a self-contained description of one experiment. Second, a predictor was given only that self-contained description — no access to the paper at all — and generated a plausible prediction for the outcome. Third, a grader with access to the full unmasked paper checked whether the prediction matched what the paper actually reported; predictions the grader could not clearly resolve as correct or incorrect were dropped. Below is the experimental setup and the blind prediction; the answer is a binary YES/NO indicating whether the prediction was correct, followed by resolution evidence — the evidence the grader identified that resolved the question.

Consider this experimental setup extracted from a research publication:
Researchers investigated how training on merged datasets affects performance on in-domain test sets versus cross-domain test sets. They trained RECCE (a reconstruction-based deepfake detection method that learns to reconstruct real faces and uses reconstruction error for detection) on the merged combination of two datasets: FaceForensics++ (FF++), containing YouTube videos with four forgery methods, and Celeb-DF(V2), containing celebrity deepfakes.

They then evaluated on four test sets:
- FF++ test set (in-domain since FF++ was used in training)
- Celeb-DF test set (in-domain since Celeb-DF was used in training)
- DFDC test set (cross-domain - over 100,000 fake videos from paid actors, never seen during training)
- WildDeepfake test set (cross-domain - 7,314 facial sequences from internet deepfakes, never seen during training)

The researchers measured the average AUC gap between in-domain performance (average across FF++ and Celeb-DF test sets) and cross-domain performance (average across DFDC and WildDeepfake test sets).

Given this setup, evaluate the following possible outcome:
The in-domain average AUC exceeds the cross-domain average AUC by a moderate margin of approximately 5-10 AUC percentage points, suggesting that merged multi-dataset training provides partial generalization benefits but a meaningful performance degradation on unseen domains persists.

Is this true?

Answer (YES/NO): NO